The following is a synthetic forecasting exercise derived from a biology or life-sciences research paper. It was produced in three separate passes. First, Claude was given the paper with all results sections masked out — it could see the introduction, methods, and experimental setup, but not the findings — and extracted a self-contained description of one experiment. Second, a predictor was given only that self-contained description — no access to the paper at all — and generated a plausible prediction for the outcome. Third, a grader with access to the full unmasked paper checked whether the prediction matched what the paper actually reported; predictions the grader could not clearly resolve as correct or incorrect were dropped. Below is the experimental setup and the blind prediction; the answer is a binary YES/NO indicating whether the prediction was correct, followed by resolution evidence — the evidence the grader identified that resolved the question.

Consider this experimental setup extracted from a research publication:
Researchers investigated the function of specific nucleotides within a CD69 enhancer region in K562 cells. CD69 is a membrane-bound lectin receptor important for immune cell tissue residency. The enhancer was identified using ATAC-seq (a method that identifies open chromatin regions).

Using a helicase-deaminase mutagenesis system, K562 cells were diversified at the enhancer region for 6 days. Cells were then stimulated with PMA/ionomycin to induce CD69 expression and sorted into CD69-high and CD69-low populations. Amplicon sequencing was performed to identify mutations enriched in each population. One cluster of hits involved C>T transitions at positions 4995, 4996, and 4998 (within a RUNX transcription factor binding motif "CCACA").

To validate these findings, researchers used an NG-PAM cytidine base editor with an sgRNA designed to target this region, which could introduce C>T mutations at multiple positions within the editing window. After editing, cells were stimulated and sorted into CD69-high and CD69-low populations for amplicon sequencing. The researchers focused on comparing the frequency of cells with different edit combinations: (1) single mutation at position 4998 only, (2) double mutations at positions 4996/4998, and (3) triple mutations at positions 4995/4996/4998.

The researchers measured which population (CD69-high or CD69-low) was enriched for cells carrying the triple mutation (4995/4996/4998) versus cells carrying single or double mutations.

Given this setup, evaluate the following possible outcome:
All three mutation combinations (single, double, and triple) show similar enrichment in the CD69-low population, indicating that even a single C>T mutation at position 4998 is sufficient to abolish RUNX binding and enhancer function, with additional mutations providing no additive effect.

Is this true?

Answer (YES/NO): NO